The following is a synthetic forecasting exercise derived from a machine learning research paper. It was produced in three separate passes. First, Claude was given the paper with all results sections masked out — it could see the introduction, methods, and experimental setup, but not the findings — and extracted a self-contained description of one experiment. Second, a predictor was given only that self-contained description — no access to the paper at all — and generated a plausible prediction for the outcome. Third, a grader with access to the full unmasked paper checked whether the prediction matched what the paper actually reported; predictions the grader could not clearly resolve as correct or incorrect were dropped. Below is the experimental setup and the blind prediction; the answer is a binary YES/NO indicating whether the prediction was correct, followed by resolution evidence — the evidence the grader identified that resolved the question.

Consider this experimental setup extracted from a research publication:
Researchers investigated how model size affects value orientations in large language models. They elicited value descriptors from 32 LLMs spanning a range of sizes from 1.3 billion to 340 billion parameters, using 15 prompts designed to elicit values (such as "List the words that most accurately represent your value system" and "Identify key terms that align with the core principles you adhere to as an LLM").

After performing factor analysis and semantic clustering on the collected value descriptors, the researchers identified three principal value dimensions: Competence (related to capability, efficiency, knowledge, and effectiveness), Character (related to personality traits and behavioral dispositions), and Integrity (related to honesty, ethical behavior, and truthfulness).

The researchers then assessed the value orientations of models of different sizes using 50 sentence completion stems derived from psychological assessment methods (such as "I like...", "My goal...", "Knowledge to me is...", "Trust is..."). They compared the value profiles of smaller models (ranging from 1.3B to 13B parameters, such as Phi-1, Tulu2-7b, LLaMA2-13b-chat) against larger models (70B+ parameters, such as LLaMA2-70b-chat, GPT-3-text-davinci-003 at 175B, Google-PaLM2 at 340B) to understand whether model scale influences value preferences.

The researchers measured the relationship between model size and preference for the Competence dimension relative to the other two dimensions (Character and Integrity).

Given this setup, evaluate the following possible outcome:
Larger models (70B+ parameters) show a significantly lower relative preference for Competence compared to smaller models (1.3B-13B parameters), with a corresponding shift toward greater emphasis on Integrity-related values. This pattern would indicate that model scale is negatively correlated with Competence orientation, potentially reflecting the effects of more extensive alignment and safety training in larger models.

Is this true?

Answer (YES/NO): NO